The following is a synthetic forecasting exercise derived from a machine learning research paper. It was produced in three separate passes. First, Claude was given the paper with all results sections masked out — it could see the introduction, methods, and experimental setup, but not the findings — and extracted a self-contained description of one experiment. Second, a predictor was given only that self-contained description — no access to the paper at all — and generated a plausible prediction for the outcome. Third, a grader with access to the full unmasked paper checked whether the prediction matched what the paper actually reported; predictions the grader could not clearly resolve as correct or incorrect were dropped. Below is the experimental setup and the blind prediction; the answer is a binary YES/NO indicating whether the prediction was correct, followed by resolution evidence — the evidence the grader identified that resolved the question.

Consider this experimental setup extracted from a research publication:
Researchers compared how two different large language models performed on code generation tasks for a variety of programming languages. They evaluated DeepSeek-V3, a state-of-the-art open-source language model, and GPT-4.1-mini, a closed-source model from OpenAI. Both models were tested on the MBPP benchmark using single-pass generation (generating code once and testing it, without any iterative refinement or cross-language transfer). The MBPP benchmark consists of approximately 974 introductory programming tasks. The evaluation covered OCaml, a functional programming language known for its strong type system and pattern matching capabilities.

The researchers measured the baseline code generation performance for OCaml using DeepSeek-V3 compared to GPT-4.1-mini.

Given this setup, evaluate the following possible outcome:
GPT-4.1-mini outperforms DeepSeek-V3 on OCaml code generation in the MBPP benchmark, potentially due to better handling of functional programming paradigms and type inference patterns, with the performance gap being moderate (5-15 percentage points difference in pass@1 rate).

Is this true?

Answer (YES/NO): YES